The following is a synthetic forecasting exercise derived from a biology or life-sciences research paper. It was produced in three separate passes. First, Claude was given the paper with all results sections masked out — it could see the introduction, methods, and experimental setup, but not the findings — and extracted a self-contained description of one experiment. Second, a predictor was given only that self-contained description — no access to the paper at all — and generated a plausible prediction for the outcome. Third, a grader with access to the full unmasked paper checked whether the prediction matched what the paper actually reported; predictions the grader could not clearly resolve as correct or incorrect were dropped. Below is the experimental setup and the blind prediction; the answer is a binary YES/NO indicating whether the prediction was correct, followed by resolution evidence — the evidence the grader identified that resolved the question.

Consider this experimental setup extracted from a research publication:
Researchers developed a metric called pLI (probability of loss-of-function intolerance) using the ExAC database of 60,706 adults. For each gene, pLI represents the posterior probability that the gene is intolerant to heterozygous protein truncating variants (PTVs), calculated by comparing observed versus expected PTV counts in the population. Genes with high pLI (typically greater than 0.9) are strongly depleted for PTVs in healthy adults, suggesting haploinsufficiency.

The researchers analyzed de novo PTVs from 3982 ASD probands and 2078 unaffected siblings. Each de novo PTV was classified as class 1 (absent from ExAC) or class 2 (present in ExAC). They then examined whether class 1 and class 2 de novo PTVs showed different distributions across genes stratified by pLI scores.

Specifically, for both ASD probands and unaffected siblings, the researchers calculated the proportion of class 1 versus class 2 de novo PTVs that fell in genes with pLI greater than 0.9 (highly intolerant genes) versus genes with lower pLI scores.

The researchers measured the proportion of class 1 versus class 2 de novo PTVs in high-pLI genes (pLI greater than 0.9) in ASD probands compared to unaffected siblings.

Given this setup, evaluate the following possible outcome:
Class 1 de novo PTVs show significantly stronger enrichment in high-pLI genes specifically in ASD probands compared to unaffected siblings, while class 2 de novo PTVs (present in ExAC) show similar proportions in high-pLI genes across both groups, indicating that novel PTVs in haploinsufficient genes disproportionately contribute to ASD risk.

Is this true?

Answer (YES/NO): YES